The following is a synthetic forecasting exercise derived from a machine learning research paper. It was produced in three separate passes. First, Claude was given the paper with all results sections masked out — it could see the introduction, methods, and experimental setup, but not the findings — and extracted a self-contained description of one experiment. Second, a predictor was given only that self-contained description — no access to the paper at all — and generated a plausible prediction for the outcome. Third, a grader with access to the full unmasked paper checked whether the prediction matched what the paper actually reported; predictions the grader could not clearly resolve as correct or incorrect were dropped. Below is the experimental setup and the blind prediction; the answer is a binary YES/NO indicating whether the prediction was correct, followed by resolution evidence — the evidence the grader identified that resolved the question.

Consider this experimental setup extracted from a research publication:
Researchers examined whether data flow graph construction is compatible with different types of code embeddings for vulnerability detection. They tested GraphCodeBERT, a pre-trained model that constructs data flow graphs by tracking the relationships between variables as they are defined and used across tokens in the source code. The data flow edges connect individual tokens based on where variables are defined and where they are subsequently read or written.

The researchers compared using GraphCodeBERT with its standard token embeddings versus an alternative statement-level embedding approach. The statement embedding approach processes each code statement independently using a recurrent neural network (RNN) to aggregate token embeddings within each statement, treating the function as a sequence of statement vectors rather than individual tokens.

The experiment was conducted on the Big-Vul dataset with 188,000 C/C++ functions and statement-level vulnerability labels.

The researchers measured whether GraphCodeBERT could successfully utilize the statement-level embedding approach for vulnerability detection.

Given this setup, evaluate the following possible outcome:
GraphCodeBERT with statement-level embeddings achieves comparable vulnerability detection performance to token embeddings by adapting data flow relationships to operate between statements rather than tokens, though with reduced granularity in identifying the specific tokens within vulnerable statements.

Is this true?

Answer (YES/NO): NO